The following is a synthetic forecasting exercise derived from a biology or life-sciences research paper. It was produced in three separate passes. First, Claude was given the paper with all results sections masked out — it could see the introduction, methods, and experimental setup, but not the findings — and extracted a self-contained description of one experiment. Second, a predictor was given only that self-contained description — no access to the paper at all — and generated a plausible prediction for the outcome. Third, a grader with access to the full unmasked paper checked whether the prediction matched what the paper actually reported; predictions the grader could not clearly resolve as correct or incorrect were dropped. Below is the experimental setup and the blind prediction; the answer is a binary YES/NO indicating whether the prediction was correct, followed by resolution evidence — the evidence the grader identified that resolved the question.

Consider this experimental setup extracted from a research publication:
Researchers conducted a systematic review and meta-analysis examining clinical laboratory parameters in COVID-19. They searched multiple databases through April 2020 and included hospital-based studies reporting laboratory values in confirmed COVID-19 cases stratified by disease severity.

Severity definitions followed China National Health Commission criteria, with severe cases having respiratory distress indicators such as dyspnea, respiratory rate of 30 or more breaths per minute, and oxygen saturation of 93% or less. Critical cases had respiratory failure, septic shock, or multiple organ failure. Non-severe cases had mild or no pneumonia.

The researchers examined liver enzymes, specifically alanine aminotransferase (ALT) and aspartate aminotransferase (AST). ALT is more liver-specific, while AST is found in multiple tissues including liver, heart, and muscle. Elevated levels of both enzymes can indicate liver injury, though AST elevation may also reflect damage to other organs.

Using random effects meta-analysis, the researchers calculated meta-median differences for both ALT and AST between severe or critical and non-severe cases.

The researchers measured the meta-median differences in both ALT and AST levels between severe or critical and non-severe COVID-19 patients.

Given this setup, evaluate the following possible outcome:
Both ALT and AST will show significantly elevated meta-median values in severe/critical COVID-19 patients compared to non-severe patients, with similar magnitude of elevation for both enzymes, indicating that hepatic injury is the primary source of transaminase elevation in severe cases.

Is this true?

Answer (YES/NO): NO